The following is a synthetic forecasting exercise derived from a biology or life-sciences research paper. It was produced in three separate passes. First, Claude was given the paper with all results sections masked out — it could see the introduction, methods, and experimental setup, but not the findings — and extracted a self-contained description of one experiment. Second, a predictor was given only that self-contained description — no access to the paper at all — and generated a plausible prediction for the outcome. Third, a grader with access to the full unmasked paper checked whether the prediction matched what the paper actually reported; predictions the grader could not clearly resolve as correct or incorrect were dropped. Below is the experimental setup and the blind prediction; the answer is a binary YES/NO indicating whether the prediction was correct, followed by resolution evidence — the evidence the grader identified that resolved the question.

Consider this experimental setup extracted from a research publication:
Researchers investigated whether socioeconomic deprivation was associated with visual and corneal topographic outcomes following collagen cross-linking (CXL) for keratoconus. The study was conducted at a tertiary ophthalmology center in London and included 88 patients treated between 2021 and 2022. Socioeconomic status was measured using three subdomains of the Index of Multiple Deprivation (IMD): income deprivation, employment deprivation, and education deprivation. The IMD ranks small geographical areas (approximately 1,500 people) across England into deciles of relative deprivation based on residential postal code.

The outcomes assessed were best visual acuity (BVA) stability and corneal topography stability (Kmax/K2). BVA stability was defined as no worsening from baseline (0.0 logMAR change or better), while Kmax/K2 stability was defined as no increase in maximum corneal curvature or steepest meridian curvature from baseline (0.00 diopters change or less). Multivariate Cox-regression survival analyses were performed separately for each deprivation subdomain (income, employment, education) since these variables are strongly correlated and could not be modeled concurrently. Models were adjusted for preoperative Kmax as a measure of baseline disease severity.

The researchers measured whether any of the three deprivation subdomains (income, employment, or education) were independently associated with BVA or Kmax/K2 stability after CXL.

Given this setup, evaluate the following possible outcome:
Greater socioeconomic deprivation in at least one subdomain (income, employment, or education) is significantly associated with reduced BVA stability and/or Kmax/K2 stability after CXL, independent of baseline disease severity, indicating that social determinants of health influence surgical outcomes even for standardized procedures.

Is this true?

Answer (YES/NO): NO